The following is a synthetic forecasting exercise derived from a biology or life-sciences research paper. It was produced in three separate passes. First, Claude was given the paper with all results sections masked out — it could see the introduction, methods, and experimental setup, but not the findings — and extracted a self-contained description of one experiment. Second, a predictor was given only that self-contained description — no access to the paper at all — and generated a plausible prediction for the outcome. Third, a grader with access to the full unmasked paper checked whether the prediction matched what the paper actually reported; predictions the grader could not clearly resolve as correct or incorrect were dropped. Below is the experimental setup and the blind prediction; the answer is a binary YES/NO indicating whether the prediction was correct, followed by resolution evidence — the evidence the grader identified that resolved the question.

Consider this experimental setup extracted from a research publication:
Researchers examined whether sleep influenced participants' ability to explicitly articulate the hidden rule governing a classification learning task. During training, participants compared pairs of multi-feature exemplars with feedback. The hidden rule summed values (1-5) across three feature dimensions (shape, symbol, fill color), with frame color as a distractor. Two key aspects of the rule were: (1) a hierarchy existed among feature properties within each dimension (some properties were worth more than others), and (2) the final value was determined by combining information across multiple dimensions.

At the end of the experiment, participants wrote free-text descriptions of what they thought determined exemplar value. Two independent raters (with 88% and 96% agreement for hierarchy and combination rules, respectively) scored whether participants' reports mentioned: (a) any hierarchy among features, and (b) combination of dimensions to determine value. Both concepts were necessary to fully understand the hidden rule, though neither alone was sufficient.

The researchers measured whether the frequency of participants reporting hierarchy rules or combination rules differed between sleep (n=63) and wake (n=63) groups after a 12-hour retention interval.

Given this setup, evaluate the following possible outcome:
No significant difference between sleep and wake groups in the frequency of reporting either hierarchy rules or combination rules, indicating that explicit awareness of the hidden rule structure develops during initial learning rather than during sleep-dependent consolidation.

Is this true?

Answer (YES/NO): YES